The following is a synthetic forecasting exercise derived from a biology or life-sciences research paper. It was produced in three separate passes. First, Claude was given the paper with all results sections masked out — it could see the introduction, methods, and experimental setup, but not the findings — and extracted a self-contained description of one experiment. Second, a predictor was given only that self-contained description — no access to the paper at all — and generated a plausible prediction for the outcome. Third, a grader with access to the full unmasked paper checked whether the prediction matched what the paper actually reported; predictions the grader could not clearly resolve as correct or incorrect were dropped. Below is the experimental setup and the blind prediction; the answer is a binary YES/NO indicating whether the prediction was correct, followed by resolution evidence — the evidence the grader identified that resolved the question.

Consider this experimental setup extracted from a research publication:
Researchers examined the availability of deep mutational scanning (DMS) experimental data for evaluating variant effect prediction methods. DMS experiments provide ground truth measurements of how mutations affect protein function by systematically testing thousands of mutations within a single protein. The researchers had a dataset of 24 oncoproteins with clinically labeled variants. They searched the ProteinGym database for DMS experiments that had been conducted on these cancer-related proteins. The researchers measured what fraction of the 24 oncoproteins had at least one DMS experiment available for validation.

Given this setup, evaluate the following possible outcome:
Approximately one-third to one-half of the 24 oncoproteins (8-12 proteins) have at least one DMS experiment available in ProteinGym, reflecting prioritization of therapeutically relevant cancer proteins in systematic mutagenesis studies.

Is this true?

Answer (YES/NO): NO